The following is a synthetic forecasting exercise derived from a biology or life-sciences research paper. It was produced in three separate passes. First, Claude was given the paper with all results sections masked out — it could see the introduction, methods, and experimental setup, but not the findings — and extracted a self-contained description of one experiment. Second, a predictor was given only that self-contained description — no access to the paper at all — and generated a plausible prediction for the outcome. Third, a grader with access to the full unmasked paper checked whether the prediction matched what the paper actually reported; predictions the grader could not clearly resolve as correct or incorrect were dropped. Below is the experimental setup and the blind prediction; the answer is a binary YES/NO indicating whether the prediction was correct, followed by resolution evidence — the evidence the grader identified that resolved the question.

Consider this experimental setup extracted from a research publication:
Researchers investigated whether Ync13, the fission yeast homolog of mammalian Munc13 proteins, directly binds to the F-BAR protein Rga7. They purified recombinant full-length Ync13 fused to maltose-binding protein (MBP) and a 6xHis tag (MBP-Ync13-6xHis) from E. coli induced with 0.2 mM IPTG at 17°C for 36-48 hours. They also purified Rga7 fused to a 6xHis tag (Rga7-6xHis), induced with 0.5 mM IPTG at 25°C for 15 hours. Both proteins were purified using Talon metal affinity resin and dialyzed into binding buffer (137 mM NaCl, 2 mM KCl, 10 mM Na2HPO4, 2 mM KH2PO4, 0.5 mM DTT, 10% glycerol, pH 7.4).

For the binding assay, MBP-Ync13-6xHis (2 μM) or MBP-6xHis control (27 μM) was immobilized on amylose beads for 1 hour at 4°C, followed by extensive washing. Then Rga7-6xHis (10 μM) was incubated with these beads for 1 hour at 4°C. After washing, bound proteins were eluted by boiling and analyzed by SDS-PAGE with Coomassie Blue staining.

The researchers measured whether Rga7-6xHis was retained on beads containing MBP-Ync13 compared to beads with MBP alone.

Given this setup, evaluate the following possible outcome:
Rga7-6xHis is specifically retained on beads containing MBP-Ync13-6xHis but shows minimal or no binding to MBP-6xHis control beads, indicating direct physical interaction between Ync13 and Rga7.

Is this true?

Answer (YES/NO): YES